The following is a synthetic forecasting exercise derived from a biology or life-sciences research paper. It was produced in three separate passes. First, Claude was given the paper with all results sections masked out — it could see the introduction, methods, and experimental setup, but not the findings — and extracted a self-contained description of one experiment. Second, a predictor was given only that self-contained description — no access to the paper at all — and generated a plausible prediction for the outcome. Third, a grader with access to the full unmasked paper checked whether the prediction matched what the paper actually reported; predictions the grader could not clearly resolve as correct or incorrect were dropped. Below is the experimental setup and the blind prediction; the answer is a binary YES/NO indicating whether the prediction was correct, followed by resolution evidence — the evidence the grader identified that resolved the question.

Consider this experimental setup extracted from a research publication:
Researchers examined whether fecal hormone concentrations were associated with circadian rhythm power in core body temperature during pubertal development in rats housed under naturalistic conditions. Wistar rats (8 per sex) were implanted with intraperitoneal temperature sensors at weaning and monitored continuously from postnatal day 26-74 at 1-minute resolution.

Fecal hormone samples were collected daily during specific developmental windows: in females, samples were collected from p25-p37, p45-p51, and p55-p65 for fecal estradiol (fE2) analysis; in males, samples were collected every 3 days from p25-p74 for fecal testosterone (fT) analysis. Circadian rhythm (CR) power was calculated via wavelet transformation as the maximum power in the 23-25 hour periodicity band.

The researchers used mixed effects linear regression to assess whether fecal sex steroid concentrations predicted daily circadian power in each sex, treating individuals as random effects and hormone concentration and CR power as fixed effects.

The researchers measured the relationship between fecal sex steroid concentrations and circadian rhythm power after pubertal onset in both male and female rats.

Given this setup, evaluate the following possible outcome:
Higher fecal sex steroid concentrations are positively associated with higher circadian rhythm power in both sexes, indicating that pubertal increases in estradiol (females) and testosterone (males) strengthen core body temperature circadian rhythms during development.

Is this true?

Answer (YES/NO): NO